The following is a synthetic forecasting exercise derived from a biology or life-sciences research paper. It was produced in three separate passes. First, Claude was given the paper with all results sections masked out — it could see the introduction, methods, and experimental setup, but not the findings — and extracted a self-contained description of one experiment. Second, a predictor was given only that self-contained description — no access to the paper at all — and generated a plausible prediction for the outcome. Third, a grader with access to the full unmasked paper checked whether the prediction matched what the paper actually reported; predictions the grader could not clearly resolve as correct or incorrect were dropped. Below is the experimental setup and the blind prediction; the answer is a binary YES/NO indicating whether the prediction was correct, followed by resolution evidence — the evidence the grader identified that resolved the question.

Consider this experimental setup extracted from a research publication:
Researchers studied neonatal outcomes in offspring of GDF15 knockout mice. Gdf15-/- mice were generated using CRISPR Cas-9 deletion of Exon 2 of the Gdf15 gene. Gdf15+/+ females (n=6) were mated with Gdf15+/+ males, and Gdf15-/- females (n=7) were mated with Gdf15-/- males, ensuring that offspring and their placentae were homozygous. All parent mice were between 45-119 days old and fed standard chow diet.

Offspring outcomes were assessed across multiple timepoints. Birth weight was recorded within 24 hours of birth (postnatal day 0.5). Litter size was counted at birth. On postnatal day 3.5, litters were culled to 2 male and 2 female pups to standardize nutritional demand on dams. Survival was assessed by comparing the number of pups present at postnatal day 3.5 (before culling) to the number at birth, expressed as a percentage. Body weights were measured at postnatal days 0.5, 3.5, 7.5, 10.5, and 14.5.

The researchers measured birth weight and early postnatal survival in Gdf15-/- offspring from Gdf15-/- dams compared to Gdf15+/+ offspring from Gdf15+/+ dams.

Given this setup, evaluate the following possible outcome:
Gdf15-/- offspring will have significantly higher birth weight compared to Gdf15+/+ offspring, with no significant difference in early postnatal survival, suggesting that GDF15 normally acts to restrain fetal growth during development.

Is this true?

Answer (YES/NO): NO